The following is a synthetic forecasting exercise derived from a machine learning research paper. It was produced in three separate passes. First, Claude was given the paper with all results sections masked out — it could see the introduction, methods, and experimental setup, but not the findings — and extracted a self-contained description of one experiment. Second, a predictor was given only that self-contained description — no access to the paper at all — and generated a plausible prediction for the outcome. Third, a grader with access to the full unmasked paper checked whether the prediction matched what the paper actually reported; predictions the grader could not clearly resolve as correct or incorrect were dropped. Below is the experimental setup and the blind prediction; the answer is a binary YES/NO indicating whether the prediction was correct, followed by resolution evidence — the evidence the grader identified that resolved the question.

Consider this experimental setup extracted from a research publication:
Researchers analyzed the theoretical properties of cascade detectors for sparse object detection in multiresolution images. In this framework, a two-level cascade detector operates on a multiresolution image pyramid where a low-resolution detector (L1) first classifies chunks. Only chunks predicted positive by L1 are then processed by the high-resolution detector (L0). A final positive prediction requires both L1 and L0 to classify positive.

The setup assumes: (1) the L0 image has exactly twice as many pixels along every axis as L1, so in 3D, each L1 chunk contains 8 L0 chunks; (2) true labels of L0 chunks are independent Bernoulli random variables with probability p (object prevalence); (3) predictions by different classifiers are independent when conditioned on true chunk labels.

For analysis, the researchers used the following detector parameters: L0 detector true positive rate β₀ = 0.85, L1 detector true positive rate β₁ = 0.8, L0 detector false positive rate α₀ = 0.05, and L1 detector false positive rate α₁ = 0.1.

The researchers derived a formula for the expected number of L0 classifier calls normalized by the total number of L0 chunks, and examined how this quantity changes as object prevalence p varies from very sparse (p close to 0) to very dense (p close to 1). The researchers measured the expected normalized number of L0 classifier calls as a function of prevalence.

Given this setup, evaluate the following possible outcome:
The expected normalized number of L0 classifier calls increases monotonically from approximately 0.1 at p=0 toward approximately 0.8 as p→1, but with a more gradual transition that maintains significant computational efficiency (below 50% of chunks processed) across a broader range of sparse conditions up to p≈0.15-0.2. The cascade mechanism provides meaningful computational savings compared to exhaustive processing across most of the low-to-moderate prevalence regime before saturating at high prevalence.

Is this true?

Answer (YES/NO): NO